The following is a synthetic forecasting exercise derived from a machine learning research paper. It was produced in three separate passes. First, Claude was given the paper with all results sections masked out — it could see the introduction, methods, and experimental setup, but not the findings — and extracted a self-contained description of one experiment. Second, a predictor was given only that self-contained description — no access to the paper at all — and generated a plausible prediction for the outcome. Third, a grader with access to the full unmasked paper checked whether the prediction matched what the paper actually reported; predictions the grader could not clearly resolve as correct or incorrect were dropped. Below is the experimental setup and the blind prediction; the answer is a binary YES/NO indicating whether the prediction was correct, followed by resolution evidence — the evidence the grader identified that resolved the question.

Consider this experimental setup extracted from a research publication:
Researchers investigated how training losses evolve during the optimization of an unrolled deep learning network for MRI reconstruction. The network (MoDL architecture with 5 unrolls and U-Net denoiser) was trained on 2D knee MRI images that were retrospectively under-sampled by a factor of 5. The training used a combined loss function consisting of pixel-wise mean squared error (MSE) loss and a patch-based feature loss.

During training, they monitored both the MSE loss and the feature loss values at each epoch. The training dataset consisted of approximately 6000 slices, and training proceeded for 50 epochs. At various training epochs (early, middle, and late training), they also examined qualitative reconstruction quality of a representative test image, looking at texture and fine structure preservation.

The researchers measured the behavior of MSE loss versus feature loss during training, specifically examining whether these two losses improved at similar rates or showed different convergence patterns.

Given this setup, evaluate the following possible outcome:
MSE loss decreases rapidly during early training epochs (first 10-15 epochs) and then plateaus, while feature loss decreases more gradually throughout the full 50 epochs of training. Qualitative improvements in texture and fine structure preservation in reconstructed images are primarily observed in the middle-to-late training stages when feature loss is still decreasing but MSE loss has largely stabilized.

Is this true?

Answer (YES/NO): YES